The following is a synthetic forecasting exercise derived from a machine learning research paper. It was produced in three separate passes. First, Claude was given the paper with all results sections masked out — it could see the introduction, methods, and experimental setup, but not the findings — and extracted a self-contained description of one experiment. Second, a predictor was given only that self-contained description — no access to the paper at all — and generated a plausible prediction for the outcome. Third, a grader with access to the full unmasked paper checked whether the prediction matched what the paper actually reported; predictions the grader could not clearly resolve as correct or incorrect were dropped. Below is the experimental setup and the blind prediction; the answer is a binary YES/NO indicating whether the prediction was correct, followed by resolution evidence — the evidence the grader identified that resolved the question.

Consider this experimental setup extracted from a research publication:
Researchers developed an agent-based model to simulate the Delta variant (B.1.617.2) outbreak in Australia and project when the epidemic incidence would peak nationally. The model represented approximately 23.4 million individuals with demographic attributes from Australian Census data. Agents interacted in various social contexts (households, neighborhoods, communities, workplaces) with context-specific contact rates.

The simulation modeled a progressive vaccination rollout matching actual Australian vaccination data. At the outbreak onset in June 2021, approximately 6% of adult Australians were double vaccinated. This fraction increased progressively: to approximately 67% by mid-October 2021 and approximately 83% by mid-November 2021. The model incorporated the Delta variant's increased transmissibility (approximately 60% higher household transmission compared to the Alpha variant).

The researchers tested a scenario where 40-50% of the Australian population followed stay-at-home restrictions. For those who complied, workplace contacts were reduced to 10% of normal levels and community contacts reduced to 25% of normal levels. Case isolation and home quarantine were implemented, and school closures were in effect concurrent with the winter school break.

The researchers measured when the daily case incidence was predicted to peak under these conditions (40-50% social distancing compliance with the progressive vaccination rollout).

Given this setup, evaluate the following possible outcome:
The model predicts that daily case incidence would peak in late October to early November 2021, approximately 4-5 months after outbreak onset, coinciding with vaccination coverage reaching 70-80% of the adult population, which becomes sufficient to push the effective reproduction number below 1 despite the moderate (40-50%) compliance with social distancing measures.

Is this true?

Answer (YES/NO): NO